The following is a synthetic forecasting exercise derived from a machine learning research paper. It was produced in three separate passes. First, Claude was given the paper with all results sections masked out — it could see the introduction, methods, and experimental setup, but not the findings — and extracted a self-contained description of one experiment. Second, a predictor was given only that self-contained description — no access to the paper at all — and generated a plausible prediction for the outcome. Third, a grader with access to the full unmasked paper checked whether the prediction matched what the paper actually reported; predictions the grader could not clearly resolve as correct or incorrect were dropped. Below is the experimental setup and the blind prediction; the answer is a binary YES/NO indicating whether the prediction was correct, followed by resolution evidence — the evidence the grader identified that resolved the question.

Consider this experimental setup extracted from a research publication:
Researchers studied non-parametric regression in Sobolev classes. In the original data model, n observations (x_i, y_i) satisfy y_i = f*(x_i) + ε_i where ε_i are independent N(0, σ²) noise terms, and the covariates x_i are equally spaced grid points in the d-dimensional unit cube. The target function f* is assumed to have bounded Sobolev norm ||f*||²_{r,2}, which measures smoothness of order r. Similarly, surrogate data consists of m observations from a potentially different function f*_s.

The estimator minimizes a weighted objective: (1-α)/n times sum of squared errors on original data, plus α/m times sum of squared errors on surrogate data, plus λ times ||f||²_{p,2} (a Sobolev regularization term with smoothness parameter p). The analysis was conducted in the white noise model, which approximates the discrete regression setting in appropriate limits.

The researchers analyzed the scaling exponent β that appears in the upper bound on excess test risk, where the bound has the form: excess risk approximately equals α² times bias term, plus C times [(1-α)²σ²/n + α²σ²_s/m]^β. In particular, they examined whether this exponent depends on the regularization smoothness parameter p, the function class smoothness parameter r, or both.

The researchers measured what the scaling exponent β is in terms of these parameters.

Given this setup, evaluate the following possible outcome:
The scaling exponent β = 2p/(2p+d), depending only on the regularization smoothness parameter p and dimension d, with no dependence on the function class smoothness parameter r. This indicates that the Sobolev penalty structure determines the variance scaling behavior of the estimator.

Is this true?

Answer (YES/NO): NO